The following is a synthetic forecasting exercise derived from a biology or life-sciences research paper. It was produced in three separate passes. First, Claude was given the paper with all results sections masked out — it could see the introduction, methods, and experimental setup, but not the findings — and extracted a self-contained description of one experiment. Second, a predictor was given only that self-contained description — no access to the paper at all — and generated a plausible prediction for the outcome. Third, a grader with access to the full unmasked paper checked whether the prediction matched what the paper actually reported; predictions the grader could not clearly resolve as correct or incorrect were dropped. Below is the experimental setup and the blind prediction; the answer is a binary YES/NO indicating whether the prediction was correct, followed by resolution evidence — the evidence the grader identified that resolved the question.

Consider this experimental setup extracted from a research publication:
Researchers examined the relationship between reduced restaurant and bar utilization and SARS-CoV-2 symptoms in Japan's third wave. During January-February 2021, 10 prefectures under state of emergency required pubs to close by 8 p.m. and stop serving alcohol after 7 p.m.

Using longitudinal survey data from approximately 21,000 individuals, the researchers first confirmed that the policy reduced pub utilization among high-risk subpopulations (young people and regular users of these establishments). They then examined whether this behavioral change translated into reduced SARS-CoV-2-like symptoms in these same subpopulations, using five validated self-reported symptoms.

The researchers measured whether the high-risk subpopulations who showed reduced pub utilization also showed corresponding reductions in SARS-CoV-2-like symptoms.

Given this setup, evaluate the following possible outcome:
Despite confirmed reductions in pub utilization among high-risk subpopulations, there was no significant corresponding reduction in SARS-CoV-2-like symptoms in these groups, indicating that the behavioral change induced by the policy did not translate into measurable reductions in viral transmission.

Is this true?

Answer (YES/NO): YES